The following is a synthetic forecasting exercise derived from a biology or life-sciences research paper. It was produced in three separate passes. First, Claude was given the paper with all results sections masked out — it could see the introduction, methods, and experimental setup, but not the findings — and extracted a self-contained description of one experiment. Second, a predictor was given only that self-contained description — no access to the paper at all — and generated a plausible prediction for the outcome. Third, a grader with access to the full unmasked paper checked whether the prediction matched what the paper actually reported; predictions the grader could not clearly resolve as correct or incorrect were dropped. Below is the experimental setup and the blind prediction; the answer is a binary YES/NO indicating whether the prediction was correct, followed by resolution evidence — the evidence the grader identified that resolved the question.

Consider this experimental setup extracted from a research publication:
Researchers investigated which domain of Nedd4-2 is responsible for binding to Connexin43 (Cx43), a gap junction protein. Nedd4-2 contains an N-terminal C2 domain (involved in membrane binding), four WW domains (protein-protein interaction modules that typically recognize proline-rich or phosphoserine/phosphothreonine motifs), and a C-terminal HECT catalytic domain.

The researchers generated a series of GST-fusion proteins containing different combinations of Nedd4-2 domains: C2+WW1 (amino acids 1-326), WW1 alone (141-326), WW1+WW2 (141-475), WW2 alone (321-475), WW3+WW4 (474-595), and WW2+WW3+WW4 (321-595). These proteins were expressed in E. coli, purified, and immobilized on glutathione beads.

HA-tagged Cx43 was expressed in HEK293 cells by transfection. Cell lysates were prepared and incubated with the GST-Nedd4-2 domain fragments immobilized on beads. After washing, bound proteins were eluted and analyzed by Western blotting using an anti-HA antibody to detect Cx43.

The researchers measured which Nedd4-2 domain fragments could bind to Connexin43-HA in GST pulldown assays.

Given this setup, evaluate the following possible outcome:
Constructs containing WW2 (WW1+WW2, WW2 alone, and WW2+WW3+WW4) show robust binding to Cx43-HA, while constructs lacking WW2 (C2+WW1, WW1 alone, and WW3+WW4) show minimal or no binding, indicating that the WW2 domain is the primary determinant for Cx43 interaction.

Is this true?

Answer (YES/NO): NO